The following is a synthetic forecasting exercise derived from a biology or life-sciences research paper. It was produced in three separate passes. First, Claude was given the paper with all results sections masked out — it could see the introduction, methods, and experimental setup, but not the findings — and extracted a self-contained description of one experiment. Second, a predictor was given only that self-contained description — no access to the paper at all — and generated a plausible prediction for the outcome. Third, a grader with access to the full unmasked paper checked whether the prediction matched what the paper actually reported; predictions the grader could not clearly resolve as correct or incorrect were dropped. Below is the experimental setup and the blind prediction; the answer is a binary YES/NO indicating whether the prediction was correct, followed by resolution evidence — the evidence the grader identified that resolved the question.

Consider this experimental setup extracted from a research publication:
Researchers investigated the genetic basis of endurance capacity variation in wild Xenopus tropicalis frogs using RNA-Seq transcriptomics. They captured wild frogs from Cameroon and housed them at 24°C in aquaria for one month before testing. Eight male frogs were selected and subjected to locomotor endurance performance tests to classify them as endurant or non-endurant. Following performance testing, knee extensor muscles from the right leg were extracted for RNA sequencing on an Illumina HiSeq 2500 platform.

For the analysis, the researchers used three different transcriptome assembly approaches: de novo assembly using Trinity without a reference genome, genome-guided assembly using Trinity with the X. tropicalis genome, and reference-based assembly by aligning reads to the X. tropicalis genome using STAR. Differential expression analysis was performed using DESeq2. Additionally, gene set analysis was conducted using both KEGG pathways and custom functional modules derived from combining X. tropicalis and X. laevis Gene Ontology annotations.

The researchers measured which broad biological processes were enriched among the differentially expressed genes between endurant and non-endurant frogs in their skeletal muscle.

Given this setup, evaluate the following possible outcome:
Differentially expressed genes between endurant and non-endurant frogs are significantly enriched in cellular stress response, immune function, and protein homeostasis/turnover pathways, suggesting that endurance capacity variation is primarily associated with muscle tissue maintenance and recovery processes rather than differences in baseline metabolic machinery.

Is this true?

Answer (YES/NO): NO